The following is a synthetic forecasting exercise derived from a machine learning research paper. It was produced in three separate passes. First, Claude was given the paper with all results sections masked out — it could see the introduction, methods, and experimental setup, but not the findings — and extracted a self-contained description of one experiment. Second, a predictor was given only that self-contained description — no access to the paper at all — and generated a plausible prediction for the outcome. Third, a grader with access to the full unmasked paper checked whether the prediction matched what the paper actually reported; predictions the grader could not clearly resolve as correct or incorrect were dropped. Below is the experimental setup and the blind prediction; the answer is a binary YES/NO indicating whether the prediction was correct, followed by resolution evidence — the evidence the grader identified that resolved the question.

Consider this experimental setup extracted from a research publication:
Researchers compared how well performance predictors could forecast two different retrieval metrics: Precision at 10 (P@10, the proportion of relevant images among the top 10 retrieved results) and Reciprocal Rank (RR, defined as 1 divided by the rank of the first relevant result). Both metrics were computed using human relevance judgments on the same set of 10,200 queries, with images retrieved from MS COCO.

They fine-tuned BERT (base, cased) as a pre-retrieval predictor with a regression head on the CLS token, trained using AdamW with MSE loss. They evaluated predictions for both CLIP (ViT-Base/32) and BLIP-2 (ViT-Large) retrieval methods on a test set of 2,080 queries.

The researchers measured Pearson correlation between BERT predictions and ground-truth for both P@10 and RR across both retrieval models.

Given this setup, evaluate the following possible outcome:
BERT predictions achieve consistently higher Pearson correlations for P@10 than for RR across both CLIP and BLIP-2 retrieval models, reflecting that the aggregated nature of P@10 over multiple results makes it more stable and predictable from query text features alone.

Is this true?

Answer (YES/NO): YES